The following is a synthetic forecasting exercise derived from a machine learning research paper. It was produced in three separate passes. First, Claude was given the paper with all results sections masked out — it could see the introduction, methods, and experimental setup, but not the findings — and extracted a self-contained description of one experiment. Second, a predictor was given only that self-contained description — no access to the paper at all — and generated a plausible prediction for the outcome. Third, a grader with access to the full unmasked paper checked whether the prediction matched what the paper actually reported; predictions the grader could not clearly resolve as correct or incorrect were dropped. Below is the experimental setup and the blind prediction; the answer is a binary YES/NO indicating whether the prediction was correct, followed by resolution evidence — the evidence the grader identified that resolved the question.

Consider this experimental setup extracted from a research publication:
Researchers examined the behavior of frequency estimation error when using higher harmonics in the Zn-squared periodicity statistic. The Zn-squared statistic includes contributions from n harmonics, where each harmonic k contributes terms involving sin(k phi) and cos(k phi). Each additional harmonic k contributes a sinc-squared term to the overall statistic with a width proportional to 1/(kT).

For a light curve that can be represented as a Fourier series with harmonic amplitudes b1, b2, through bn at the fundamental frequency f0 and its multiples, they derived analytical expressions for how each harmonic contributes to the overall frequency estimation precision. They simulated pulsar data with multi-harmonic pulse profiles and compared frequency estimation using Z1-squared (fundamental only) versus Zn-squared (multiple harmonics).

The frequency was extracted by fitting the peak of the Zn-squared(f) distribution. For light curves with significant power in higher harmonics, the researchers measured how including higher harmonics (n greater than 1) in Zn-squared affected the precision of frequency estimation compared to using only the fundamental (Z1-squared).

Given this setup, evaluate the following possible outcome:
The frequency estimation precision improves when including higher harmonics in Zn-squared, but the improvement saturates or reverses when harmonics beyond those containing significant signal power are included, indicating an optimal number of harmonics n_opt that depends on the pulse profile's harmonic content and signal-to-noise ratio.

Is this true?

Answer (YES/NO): YES